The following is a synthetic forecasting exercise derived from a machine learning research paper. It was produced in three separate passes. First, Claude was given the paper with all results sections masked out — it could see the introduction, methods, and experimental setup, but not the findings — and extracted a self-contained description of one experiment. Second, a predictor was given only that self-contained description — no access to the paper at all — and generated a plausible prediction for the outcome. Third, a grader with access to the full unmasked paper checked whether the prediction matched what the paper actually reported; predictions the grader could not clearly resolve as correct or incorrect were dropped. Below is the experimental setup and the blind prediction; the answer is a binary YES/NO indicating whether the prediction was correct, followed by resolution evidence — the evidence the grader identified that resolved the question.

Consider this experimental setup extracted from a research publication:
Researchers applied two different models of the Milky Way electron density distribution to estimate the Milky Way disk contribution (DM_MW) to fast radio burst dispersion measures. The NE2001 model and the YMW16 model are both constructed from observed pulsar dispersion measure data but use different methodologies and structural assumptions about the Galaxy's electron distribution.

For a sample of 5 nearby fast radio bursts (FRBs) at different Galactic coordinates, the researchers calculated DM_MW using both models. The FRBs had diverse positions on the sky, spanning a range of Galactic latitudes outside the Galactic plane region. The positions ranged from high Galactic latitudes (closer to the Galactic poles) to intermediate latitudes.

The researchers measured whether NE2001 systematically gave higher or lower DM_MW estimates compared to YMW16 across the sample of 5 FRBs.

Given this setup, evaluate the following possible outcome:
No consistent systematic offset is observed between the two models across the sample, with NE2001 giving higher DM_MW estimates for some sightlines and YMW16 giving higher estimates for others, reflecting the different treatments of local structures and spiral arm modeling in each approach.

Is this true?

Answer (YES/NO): YES